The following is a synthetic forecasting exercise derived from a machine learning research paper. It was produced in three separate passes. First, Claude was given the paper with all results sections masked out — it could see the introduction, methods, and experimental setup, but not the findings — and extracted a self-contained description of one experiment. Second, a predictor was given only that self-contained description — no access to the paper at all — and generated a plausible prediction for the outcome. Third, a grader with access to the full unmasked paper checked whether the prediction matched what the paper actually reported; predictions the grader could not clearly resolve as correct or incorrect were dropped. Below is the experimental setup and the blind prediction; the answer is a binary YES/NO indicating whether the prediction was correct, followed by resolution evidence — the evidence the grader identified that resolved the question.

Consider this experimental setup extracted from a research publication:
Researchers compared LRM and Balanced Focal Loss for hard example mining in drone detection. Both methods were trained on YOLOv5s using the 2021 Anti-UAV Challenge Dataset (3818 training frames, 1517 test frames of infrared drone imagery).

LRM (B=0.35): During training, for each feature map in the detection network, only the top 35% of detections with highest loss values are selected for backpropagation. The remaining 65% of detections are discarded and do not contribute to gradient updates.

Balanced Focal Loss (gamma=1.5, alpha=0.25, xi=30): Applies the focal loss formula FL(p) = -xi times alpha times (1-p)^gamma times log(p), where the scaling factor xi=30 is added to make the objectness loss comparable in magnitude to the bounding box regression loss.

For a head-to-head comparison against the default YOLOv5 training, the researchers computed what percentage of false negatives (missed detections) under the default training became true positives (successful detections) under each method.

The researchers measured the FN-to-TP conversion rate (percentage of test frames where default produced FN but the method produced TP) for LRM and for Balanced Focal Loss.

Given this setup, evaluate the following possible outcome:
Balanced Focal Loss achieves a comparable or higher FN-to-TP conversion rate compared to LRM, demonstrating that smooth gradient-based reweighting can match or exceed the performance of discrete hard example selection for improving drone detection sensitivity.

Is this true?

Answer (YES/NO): NO